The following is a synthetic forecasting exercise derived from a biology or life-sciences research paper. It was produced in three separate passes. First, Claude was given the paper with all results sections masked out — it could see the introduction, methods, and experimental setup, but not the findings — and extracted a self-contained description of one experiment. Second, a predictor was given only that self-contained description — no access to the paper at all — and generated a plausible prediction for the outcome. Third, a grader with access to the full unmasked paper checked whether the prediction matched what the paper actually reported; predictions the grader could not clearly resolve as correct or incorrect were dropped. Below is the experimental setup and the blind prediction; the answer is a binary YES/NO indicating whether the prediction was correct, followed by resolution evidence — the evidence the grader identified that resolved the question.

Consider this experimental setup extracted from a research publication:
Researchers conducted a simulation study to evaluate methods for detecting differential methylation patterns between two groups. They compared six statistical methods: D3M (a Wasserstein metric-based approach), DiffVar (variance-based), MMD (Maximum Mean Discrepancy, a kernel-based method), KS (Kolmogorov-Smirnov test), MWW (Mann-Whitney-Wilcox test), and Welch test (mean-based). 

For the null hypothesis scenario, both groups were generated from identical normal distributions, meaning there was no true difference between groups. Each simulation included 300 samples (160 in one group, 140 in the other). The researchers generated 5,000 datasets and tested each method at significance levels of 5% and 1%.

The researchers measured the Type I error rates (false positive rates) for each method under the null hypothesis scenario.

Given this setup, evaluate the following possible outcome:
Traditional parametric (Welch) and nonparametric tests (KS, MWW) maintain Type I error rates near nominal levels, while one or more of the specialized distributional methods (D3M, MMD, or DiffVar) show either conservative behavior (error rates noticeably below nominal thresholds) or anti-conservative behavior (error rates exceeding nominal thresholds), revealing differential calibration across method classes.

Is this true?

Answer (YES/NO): YES